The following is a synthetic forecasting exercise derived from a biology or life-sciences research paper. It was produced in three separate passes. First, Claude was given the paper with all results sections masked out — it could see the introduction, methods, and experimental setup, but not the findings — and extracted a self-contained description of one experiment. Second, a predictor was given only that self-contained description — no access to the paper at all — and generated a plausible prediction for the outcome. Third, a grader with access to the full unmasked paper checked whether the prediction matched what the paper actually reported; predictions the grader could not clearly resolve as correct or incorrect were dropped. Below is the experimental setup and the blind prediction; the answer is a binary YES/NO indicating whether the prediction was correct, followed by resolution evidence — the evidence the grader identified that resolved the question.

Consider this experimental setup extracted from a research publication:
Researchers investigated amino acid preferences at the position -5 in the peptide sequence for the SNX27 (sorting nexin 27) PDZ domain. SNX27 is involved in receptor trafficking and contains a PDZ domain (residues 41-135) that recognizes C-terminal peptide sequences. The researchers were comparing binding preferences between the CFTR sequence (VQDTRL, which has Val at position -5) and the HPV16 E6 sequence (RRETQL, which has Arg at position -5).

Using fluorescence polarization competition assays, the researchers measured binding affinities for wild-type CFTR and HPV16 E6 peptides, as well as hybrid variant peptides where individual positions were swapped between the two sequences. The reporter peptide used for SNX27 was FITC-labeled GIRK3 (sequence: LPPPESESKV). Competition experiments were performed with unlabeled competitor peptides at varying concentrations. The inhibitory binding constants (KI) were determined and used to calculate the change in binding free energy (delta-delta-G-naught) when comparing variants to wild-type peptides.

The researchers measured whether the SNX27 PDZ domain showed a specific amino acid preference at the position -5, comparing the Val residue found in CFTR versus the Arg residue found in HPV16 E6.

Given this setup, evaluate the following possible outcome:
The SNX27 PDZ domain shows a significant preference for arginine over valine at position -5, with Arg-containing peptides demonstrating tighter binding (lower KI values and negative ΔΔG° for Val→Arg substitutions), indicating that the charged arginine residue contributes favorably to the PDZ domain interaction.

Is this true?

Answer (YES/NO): NO